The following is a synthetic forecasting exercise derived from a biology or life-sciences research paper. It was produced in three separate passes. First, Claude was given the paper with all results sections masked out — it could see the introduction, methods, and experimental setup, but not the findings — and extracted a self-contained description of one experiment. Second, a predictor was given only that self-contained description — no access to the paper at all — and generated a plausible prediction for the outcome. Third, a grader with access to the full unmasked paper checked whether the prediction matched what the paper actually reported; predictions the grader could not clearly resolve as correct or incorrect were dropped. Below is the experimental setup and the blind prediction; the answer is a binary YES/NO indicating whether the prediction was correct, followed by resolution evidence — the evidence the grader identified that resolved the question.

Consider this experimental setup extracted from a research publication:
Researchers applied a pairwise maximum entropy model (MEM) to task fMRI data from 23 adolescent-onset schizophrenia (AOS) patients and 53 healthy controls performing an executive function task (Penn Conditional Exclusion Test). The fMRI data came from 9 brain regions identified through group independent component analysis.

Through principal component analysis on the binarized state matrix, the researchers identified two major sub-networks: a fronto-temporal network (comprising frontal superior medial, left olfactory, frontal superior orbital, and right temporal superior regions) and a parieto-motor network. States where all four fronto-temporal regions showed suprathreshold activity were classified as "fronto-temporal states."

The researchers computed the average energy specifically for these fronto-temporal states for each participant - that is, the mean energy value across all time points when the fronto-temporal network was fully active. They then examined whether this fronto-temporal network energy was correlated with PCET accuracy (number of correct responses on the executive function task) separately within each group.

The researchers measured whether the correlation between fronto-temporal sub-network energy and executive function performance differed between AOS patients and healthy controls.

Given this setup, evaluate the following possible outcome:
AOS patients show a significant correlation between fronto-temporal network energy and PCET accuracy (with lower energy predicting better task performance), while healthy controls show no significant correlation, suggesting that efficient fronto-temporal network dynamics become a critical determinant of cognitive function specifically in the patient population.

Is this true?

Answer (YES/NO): NO